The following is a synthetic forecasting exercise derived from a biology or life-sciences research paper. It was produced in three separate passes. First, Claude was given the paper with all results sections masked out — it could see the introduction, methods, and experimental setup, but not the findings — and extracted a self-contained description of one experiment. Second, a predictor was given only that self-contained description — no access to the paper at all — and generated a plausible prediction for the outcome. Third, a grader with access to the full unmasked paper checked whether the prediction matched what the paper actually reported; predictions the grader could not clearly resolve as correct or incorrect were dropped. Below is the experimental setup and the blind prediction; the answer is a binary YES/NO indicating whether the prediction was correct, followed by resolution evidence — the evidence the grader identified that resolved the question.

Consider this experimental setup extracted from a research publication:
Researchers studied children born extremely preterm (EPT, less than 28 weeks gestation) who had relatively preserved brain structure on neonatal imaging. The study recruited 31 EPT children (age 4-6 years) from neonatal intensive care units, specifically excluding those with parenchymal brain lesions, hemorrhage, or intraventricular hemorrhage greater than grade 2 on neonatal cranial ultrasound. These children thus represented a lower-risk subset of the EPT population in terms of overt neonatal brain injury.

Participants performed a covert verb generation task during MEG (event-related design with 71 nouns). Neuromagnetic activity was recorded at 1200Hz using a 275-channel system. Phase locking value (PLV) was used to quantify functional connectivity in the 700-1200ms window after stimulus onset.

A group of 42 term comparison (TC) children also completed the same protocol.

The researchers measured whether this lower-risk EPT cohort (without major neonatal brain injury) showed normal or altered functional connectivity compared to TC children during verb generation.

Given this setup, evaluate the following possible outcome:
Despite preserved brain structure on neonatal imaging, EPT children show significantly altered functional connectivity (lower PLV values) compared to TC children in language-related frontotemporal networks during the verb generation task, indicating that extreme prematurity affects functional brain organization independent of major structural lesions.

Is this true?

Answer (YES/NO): NO